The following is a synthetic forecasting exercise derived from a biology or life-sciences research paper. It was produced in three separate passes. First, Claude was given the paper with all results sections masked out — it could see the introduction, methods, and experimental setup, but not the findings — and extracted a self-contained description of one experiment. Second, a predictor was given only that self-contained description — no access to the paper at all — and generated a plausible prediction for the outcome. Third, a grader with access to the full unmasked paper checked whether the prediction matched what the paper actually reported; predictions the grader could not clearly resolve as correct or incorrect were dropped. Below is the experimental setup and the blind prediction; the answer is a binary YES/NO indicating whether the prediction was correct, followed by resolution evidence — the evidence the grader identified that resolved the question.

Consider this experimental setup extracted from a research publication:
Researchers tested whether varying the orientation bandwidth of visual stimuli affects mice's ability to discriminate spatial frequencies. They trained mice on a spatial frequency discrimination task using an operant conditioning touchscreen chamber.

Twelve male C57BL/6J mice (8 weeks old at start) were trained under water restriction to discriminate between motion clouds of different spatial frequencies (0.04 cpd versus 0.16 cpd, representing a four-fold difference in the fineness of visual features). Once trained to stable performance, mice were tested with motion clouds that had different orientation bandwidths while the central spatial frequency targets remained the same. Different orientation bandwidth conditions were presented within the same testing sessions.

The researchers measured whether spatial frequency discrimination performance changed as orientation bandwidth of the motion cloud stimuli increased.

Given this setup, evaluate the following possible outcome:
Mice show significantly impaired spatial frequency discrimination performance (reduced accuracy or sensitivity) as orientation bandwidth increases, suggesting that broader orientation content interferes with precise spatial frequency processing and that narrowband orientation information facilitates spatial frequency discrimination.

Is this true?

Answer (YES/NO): NO